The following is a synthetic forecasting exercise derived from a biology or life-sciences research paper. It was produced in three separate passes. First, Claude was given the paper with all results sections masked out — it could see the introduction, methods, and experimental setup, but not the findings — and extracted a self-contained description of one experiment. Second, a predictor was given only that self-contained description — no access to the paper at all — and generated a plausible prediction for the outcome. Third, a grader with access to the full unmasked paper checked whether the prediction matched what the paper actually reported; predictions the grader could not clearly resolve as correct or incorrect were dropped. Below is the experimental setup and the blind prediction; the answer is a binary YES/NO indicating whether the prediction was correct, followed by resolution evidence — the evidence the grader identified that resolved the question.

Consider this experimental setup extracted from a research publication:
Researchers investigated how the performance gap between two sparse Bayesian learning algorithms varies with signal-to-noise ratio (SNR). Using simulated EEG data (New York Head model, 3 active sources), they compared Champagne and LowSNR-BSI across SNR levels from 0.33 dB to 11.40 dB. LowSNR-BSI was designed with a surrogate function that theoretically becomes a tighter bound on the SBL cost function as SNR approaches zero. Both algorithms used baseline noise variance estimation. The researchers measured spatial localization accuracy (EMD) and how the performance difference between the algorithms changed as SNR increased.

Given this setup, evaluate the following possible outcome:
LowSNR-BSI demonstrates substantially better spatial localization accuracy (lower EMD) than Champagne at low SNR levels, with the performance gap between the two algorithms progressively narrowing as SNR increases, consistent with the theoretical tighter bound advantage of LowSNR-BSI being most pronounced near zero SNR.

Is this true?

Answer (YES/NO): YES